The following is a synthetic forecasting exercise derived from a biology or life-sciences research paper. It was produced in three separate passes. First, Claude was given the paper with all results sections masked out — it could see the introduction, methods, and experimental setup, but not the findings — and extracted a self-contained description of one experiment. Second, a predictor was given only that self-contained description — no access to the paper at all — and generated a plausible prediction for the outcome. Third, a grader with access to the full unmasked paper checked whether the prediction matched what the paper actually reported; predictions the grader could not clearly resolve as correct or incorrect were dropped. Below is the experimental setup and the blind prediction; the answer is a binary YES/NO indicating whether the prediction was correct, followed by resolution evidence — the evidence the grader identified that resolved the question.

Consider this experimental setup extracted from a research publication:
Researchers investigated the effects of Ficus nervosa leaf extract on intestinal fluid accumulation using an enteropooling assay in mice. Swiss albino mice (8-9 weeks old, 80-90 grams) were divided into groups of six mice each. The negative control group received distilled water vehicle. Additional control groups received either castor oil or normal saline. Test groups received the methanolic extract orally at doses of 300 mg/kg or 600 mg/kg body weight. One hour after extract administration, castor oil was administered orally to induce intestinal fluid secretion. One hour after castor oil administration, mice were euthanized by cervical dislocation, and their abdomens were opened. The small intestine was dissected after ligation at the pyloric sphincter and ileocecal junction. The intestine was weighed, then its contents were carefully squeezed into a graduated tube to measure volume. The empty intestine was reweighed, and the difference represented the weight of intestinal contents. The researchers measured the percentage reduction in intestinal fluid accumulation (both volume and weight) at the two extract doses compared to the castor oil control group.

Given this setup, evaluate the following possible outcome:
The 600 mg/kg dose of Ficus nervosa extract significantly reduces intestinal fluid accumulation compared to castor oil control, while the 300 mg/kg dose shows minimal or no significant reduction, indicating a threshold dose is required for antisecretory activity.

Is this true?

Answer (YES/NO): NO